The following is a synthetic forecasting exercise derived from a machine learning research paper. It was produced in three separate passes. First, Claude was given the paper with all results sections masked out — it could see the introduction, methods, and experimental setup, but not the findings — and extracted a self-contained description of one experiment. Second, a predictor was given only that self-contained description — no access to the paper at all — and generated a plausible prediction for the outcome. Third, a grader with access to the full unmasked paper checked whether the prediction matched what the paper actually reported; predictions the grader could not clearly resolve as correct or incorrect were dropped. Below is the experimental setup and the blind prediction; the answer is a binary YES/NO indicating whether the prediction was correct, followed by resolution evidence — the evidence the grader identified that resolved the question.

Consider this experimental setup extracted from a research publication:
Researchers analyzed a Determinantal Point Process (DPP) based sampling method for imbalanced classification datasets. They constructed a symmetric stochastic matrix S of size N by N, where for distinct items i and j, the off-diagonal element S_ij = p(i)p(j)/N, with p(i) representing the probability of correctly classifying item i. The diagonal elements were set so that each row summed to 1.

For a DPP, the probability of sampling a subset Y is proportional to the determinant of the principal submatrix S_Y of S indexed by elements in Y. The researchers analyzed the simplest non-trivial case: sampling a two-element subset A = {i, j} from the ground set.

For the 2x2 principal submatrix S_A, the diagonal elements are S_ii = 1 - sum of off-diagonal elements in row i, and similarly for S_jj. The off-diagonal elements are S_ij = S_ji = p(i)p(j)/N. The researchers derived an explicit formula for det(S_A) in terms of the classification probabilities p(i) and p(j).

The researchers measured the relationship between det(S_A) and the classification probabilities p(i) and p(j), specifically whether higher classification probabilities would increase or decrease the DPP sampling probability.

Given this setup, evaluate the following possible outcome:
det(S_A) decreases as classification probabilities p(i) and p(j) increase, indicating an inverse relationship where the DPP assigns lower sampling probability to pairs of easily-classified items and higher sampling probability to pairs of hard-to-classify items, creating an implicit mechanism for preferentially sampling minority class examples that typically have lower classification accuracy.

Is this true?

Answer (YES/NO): YES